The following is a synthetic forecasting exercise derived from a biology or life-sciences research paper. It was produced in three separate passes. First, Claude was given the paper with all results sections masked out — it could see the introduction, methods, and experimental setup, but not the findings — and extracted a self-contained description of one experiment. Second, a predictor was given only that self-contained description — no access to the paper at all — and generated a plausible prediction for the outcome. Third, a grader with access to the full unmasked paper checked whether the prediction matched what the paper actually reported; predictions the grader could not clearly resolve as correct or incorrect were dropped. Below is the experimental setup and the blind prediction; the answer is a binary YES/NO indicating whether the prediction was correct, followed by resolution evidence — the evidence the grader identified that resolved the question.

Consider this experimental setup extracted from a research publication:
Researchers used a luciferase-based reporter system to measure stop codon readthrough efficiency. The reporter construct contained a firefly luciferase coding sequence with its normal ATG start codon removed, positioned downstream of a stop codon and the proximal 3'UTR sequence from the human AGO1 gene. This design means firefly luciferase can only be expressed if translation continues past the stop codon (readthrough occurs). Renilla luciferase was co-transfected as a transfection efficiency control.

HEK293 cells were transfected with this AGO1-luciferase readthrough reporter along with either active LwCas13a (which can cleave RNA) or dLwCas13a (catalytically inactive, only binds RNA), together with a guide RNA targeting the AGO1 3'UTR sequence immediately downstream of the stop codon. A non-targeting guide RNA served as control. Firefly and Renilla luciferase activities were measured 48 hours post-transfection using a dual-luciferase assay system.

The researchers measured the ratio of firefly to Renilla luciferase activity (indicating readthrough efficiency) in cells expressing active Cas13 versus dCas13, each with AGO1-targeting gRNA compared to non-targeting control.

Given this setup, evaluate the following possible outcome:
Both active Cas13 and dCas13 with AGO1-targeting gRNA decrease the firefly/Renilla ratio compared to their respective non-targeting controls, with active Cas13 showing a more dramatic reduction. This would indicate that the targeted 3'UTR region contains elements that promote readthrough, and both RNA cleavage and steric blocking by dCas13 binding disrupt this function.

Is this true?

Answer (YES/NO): NO